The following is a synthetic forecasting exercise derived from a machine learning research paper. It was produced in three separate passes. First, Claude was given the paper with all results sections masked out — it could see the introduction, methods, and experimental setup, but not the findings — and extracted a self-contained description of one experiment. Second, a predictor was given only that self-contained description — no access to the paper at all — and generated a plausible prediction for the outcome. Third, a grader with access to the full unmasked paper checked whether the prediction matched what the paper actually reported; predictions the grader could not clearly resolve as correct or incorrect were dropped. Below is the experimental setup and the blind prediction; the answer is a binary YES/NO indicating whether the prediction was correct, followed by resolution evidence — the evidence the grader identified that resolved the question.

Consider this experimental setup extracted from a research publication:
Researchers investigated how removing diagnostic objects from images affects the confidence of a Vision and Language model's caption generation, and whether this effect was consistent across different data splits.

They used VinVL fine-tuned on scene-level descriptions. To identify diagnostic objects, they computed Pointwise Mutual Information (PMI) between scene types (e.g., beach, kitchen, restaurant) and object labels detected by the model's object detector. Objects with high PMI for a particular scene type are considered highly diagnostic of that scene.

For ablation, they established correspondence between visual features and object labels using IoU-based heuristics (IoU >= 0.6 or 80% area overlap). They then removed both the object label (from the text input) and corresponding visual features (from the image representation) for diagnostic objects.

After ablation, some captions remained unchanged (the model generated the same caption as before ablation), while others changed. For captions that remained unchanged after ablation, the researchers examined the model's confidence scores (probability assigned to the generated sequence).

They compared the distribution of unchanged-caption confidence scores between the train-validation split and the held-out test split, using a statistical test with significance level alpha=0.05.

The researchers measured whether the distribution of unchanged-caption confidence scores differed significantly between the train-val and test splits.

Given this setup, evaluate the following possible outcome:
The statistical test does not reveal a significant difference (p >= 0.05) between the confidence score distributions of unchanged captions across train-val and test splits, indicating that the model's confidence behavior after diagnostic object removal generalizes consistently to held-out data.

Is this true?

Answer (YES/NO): YES